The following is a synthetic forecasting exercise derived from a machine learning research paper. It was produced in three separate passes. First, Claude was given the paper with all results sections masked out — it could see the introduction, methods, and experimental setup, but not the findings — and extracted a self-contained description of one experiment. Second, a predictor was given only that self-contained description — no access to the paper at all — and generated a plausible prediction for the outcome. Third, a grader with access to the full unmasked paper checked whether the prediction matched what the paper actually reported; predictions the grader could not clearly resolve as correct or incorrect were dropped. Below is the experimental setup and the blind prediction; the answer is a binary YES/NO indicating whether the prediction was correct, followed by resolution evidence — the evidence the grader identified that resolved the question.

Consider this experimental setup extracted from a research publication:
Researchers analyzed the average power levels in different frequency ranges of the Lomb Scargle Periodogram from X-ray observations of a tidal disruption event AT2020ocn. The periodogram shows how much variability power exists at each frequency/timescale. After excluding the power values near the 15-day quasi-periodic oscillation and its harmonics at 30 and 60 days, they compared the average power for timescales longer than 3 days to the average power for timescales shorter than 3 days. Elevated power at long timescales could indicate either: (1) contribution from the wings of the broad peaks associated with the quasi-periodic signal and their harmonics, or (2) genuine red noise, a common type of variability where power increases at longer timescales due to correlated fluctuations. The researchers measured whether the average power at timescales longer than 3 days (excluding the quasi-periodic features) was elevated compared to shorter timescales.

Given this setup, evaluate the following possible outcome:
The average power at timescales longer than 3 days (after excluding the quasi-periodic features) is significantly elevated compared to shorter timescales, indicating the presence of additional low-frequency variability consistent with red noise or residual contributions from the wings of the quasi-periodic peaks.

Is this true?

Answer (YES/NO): YES